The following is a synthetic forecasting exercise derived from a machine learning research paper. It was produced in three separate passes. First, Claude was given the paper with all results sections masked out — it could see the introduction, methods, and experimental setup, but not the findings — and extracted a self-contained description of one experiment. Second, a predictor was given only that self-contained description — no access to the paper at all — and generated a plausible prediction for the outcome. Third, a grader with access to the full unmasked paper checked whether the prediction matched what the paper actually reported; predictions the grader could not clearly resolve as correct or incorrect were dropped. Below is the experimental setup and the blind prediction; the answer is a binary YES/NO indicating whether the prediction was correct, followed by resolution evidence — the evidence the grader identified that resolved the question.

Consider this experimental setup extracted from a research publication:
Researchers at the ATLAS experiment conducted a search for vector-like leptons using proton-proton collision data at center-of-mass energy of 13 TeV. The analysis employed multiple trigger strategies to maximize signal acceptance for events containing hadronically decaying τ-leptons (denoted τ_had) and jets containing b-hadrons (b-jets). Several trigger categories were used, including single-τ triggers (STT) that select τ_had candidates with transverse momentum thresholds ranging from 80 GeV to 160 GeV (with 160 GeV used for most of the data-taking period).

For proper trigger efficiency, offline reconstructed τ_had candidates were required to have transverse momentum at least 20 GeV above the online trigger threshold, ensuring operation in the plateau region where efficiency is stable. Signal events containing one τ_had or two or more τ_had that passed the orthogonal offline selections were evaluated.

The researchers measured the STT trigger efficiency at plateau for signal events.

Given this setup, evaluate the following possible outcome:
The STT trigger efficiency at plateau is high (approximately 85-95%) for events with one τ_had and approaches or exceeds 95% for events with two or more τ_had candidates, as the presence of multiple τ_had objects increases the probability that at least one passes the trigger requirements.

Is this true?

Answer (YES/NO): NO